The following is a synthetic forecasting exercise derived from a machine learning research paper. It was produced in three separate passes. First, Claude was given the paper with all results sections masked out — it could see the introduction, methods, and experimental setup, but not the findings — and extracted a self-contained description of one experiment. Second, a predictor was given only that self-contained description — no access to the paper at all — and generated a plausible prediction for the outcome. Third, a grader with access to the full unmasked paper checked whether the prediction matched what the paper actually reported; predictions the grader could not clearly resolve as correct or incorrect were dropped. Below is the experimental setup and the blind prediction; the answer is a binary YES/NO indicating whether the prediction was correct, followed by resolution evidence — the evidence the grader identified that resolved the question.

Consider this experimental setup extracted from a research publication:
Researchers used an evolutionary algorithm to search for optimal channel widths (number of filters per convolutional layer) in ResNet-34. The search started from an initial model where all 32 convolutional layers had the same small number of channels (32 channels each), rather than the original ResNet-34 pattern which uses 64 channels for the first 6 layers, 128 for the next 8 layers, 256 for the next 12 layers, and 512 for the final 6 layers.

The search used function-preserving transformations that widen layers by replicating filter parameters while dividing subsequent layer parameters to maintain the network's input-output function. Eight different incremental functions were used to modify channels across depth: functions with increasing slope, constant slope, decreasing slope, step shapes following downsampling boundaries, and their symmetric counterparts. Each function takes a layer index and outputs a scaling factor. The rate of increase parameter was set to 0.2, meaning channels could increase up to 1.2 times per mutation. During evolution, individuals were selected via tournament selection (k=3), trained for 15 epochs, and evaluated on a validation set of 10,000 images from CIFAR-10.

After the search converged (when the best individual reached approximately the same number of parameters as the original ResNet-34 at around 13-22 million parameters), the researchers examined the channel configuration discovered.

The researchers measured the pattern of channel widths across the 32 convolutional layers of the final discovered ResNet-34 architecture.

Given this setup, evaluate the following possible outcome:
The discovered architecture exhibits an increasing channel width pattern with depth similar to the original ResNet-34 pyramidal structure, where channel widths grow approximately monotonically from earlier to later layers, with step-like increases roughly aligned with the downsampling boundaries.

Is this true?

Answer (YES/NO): NO